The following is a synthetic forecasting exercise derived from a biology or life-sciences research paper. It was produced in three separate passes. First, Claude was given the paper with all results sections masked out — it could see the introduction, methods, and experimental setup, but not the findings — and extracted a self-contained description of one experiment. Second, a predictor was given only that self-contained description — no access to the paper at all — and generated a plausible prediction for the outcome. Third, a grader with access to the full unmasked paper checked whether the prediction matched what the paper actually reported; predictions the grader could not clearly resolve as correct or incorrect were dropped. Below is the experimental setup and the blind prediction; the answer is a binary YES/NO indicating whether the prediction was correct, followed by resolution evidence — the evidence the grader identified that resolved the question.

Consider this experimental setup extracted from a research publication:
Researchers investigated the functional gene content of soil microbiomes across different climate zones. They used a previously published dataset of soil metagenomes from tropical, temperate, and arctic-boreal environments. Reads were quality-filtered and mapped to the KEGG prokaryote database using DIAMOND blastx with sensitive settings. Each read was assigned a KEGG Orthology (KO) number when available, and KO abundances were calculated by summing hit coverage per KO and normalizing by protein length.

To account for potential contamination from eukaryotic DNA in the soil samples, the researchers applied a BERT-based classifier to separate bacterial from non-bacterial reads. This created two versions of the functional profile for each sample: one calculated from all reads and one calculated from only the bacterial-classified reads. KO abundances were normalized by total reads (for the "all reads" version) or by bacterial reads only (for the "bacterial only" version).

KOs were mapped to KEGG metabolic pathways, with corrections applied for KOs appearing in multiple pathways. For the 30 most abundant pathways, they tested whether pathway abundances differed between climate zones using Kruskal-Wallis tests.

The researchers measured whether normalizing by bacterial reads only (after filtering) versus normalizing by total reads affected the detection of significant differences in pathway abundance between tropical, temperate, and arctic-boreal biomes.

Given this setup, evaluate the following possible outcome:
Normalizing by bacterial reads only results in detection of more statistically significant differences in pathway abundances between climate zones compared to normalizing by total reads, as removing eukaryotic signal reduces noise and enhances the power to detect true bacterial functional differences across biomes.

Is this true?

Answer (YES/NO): NO